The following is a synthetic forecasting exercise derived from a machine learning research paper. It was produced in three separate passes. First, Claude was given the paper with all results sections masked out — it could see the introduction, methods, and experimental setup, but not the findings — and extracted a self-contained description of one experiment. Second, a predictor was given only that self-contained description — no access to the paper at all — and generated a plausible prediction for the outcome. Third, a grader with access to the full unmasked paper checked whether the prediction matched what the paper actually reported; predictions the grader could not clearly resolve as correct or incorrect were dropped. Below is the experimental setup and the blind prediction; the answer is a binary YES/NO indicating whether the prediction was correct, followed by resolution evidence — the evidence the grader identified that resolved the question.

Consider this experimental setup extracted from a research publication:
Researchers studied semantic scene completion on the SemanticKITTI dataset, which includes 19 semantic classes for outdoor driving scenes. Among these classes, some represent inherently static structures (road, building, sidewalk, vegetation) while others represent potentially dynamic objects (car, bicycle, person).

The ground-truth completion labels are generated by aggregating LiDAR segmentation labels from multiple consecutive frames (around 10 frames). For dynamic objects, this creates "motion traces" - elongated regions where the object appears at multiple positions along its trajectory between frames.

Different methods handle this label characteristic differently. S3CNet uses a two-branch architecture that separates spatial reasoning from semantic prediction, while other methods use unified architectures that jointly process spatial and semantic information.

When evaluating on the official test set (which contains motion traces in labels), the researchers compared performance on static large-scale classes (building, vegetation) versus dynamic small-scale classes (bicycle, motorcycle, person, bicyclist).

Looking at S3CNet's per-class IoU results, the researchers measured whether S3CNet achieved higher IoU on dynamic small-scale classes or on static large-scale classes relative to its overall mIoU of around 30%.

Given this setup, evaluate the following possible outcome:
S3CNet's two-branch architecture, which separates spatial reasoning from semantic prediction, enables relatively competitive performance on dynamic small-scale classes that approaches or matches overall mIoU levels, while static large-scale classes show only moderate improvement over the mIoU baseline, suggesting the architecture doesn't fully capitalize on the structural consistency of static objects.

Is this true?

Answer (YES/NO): NO